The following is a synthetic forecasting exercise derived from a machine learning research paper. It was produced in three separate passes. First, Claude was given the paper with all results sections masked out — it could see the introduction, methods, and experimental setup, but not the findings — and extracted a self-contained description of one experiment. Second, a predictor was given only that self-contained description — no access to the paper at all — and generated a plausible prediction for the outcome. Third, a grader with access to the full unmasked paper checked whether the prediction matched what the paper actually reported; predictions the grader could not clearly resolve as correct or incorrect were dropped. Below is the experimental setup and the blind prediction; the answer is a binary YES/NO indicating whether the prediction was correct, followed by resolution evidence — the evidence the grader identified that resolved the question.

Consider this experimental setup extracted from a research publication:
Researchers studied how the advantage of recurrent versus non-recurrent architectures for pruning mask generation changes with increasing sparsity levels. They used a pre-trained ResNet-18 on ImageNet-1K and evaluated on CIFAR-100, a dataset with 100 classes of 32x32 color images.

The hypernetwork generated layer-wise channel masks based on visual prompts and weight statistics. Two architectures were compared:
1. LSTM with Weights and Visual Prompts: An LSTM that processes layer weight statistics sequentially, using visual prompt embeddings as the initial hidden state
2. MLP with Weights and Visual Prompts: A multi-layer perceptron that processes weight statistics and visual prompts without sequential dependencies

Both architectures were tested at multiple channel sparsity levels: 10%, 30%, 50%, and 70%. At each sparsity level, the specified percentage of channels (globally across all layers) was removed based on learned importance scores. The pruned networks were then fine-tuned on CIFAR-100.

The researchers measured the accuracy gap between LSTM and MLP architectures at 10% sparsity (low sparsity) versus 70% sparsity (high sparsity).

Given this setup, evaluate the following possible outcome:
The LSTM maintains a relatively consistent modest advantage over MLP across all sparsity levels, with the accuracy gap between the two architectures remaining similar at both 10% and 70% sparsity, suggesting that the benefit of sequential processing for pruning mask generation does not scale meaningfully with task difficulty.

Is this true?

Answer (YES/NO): NO